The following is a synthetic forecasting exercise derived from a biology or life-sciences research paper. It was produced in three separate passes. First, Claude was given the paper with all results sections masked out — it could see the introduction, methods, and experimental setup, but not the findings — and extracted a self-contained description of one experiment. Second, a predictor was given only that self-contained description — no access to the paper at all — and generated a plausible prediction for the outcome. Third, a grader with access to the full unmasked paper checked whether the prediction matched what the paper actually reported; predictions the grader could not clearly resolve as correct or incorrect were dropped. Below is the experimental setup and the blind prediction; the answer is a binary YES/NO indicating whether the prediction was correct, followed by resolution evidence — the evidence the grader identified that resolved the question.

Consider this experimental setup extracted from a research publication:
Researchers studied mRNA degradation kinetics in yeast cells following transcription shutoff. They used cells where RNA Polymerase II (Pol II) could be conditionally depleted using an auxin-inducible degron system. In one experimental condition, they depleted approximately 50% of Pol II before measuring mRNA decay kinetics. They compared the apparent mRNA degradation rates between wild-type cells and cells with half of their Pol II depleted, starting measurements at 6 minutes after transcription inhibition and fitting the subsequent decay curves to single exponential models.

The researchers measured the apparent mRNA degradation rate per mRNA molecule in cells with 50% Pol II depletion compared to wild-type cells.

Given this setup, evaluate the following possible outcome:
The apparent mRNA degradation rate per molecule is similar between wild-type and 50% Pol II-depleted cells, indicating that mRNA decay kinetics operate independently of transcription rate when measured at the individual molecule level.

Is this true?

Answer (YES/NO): NO